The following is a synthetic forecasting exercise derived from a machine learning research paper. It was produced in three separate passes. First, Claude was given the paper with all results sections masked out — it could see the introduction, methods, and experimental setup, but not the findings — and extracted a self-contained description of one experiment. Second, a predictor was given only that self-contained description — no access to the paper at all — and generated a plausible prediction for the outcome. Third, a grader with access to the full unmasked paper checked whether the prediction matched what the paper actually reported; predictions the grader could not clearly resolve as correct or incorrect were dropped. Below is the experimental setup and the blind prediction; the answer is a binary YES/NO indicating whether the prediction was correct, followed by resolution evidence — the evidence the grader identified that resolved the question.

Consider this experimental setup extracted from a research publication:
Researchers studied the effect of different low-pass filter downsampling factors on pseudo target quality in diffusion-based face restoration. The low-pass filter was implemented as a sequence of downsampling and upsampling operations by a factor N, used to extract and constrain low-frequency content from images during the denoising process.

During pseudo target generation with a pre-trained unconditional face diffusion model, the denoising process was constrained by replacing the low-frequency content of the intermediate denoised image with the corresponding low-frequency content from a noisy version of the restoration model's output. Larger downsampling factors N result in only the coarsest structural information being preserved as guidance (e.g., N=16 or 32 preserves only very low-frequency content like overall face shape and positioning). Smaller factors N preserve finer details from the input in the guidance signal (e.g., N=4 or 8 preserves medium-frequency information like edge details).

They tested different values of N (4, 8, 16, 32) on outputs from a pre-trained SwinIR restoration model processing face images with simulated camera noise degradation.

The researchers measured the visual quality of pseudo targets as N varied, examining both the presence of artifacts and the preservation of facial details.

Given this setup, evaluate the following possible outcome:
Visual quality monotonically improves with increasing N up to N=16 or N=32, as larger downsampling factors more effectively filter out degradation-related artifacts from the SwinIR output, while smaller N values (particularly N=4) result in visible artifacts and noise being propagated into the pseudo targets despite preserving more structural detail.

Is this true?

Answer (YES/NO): NO